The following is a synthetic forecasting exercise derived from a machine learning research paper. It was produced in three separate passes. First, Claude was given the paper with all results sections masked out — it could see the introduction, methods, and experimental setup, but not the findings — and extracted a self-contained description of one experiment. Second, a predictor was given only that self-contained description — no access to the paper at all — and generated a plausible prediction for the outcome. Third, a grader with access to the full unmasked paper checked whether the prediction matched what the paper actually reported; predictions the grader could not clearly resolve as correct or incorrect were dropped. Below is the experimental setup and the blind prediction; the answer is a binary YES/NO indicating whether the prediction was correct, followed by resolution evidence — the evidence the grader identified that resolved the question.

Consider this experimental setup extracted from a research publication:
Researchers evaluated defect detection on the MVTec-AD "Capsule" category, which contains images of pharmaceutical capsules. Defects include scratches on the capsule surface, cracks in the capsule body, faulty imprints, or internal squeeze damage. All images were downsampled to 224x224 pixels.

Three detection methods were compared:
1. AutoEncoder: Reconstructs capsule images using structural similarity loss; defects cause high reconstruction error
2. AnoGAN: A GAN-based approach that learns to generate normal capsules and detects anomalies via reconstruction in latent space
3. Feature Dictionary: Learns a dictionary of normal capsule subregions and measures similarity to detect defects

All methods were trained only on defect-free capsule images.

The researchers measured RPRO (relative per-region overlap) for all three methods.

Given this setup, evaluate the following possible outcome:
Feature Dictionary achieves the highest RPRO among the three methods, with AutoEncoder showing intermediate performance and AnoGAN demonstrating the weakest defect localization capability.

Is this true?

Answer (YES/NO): NO